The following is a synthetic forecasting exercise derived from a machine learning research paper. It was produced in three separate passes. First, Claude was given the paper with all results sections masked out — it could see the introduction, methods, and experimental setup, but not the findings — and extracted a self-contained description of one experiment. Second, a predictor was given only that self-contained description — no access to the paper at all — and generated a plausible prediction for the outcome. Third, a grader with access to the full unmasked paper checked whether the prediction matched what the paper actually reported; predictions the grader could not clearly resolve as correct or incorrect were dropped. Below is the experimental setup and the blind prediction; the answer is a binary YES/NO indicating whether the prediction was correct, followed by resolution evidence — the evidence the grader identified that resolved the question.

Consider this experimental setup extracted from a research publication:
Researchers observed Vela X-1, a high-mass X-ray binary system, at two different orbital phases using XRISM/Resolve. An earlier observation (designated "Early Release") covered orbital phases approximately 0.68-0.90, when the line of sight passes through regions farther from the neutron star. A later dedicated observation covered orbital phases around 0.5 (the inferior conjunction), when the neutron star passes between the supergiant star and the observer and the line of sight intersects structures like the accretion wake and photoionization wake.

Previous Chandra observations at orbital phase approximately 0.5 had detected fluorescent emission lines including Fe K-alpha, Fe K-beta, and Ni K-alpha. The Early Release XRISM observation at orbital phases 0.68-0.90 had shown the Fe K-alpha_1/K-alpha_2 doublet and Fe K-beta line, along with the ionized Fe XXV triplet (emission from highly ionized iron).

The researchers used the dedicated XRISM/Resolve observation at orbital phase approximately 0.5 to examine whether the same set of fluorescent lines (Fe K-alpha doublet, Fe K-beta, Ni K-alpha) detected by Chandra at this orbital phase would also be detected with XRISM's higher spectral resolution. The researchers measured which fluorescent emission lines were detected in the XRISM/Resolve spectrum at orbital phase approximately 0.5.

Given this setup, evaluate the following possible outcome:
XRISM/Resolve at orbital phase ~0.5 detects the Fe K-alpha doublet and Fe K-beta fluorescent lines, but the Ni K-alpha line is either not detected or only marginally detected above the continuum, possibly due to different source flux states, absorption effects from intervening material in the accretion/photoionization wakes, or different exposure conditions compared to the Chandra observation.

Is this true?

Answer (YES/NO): YES